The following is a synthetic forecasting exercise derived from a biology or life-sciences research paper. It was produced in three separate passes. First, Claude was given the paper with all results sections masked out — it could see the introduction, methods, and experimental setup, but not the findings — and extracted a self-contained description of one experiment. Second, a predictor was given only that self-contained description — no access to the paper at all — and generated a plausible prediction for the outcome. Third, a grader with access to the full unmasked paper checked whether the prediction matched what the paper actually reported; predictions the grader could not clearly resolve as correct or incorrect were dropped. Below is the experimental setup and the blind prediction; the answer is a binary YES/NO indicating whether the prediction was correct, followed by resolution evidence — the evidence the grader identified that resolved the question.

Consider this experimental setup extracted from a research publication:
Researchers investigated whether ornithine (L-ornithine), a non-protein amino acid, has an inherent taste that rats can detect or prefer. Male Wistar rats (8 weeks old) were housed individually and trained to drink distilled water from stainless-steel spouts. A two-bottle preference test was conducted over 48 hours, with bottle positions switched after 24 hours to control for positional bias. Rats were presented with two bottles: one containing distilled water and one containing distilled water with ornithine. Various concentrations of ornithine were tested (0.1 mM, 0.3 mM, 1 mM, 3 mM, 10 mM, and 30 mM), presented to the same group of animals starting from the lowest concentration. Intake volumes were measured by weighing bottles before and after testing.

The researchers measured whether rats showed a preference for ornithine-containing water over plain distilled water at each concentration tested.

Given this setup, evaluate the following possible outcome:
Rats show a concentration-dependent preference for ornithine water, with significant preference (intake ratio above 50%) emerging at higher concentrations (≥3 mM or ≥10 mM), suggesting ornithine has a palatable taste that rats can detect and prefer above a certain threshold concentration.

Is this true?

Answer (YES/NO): YES